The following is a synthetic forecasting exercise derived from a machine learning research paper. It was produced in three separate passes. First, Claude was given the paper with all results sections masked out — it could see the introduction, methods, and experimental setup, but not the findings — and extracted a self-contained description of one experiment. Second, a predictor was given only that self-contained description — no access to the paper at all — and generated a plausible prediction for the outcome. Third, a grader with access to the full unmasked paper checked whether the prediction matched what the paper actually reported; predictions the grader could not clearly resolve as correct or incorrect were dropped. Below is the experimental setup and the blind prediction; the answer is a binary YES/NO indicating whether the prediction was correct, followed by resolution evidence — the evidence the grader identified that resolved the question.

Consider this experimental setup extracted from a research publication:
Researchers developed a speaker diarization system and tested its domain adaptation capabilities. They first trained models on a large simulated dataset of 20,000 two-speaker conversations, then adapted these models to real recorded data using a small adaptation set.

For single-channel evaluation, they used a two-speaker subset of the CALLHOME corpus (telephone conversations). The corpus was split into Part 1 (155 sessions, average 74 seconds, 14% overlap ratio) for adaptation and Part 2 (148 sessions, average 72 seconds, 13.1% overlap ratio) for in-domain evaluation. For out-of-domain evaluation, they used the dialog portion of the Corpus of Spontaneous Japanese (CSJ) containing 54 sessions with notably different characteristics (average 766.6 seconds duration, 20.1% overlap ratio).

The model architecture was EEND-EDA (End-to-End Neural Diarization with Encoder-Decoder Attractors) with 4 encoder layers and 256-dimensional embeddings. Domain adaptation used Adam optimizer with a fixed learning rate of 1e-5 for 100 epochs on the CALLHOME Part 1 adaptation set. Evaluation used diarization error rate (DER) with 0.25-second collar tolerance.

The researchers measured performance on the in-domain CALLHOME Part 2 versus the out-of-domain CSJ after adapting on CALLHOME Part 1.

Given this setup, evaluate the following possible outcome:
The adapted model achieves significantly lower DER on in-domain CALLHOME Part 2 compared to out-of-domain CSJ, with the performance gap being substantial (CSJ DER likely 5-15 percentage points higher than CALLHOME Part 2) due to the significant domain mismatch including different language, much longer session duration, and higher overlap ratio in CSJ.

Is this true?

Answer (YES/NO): YES